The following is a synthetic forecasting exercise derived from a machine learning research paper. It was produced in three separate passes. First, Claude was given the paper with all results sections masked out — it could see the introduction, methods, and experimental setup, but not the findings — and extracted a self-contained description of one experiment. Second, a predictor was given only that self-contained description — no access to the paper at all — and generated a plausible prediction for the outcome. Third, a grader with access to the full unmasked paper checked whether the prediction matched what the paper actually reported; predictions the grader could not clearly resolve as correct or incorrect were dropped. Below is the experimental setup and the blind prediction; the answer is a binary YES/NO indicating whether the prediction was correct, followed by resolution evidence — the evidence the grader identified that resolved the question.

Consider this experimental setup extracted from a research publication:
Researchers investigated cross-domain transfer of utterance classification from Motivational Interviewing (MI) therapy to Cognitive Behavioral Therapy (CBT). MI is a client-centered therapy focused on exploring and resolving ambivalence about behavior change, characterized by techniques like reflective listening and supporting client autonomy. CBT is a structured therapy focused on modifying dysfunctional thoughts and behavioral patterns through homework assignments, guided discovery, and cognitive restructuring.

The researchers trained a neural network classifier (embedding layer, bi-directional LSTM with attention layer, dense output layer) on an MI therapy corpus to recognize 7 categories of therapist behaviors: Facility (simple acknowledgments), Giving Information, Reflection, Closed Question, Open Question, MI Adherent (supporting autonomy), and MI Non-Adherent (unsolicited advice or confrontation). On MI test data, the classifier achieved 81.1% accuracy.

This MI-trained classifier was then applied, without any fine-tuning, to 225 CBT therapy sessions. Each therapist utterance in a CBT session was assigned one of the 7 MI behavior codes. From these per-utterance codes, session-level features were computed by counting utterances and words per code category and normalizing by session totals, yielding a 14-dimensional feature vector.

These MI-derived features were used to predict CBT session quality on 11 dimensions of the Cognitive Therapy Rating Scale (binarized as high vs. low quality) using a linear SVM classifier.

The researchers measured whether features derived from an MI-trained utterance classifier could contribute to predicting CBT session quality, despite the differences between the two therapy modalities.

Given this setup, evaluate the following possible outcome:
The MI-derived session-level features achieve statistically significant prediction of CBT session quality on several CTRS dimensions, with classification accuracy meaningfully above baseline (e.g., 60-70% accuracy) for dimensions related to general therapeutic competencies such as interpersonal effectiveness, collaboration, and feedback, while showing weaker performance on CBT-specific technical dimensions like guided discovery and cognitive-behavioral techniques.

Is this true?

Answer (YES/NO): NO